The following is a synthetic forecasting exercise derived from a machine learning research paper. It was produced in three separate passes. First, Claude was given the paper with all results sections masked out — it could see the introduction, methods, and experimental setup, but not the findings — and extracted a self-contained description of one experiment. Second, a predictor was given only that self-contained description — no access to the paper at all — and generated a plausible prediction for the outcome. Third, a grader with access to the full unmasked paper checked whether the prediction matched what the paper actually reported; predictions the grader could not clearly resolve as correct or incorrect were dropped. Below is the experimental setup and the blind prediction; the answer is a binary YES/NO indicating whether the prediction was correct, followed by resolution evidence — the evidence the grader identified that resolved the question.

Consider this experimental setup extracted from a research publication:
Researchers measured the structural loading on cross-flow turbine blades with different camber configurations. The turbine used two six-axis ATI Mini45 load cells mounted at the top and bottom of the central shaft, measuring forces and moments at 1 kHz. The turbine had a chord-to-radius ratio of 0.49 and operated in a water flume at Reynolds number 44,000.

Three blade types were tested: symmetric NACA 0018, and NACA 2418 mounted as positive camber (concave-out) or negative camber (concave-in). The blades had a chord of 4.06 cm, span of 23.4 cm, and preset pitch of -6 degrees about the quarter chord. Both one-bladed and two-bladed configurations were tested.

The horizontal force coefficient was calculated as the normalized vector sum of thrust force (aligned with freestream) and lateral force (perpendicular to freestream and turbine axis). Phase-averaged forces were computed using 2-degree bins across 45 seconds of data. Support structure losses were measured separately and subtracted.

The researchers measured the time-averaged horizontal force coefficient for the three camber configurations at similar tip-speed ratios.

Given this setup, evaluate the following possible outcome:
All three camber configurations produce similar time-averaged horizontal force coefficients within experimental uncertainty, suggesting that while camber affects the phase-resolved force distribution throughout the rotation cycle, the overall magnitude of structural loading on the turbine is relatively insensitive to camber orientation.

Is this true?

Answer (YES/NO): NO